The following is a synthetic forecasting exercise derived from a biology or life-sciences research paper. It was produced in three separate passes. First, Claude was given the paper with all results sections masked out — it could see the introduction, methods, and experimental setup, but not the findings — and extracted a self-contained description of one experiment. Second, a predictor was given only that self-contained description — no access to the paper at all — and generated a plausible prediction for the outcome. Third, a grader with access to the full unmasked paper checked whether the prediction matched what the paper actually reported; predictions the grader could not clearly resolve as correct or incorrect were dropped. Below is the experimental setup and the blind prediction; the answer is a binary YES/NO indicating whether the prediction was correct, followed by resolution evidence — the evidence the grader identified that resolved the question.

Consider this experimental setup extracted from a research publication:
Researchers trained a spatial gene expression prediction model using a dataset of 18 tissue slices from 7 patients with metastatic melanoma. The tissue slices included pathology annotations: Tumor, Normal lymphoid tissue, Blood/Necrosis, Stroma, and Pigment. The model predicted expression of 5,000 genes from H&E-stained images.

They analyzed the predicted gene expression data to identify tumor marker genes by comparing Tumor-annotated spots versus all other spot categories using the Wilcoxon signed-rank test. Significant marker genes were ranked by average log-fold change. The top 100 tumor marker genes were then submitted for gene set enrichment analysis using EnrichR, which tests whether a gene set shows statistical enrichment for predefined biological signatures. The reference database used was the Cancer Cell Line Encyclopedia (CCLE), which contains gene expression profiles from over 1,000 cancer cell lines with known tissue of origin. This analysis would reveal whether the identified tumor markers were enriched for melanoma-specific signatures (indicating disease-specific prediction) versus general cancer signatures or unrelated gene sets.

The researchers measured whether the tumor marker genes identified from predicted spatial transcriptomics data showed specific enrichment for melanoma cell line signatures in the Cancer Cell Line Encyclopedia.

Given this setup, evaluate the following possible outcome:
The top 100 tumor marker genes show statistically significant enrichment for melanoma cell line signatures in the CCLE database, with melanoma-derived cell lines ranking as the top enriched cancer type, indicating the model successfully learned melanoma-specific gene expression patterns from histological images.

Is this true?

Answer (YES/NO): YES